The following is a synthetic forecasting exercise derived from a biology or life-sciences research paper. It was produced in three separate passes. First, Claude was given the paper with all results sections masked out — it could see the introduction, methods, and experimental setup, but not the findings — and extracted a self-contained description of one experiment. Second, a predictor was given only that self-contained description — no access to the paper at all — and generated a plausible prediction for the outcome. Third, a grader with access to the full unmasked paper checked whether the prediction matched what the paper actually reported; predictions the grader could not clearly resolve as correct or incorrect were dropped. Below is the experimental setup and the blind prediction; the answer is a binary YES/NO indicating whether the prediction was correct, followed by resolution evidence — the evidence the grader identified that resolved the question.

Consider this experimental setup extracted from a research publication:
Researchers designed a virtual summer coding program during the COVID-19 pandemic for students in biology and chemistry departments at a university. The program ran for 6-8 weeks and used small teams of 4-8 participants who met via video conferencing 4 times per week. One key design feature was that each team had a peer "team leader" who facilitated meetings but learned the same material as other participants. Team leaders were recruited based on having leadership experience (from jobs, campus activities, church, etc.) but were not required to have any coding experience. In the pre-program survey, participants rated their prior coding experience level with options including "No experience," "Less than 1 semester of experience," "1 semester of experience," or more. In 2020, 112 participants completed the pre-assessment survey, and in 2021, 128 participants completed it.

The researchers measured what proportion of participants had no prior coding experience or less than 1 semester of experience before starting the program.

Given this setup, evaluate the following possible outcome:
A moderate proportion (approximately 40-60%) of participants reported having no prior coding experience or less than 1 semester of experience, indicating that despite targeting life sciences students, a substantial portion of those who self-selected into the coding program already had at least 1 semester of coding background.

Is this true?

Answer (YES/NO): NO